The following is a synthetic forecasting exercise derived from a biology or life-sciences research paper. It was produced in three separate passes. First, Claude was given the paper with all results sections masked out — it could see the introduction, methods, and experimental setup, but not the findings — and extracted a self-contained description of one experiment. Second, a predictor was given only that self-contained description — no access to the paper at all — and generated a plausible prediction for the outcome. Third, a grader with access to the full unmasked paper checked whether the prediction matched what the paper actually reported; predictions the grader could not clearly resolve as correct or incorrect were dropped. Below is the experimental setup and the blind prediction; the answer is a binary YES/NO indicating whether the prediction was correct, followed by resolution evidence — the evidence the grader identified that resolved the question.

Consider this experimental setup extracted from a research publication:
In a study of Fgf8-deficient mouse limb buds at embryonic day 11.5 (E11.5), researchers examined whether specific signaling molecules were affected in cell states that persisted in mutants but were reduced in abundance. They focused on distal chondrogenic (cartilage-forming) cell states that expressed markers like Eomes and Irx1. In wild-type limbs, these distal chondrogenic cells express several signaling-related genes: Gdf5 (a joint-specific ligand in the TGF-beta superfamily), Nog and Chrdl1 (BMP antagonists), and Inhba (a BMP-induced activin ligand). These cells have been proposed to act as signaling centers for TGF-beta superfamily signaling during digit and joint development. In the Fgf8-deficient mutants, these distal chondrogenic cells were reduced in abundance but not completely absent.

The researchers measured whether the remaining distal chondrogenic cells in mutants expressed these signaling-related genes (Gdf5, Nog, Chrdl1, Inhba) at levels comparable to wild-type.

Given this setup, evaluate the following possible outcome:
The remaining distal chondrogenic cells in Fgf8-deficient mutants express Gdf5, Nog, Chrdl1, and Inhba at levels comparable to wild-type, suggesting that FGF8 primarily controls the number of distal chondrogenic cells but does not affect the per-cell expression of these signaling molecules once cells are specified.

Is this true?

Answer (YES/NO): NO